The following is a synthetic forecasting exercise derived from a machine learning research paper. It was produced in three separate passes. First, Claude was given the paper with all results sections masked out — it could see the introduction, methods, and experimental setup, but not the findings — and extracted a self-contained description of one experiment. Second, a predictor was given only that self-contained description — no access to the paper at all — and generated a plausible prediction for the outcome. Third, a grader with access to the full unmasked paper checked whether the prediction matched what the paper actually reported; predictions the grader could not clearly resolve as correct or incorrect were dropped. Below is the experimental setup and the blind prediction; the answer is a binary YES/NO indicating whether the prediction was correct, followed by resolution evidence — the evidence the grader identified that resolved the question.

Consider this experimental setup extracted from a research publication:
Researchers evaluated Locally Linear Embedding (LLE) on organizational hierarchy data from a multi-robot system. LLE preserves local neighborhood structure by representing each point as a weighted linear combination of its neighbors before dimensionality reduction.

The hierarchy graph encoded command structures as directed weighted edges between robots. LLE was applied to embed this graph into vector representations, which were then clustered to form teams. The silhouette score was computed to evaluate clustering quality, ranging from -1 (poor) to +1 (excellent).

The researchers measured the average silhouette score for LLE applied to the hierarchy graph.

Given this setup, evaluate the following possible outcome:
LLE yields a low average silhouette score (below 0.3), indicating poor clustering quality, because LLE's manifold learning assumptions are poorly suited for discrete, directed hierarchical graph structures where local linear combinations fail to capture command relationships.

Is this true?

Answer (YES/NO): YES